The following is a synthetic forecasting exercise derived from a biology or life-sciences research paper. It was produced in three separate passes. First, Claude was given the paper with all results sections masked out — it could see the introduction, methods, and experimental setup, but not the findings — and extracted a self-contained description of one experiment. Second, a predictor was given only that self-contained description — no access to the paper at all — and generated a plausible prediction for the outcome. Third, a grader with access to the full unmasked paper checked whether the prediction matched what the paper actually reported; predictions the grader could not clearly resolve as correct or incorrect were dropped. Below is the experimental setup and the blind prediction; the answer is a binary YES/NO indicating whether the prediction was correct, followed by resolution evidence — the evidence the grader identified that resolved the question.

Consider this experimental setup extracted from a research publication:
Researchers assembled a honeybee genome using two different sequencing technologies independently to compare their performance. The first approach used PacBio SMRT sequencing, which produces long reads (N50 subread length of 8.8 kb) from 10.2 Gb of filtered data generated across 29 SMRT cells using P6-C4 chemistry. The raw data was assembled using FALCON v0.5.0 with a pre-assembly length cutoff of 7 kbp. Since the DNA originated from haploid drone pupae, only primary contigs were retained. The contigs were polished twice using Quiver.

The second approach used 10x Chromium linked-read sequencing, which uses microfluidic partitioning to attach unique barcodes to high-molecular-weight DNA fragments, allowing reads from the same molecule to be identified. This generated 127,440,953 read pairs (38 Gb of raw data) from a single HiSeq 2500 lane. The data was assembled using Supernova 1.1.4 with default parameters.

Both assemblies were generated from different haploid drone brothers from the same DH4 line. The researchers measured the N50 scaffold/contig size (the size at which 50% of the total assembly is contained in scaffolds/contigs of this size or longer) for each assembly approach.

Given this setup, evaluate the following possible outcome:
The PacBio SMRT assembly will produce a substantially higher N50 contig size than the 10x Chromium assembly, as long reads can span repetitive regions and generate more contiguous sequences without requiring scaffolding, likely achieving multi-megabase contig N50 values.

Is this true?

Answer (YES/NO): YES